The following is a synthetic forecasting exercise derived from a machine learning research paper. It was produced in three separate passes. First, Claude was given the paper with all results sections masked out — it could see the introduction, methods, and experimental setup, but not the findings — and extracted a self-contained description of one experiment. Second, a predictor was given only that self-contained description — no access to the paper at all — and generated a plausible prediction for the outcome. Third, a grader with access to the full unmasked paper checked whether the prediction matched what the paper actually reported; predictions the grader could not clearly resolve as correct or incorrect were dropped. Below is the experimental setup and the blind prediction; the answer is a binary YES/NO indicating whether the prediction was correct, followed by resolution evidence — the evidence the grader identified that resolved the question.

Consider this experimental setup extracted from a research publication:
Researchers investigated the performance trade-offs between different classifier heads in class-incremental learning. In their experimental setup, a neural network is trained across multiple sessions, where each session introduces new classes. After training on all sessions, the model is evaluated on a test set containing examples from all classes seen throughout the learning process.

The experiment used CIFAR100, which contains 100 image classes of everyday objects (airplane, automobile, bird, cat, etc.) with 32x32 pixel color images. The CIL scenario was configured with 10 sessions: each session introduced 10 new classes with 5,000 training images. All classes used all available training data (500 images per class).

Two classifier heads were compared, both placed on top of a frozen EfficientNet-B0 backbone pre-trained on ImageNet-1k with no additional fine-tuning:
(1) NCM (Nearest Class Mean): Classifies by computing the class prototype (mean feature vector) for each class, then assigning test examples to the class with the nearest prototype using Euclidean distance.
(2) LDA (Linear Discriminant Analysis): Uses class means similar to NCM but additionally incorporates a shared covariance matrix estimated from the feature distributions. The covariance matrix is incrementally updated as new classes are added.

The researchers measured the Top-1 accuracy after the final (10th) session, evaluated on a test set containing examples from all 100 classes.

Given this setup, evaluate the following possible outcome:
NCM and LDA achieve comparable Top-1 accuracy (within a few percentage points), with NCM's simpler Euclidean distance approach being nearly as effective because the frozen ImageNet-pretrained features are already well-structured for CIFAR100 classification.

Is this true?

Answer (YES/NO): NO